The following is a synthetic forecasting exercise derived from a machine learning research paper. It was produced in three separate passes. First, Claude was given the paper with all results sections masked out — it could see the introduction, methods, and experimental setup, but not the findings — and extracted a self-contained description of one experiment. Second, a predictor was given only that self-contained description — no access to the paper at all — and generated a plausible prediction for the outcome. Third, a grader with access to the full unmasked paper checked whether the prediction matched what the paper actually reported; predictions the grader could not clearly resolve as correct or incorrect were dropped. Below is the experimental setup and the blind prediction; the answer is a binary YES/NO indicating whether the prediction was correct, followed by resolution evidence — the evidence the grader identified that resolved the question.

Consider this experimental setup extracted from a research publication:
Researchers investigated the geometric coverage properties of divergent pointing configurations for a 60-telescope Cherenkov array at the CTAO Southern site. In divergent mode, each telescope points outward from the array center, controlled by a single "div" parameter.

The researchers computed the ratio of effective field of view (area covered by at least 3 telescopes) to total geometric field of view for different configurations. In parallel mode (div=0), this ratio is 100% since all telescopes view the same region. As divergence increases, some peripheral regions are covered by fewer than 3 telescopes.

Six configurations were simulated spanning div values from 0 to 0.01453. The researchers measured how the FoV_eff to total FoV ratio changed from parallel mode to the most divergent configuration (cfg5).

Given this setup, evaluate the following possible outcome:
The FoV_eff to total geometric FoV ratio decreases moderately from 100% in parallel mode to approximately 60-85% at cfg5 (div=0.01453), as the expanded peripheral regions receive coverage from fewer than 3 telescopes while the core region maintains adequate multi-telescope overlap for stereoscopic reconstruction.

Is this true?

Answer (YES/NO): NO